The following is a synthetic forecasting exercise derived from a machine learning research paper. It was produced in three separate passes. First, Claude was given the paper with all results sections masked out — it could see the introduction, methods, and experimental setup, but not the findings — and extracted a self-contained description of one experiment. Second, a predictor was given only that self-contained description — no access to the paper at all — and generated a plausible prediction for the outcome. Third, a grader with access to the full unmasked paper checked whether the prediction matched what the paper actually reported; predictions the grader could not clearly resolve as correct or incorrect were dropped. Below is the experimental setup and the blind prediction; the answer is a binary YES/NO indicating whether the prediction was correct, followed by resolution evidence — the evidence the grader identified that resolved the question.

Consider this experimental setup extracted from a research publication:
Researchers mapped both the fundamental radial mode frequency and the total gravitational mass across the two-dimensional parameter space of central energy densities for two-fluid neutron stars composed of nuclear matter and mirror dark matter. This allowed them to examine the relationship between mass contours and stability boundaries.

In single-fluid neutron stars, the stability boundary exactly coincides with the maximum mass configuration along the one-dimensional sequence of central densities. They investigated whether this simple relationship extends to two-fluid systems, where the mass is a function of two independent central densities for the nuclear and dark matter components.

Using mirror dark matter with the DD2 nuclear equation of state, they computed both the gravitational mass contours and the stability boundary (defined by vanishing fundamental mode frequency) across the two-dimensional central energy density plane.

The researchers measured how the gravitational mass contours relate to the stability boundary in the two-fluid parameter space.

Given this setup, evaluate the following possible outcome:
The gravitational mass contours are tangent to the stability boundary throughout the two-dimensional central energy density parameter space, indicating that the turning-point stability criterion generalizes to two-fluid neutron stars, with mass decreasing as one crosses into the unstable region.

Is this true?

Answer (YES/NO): NO